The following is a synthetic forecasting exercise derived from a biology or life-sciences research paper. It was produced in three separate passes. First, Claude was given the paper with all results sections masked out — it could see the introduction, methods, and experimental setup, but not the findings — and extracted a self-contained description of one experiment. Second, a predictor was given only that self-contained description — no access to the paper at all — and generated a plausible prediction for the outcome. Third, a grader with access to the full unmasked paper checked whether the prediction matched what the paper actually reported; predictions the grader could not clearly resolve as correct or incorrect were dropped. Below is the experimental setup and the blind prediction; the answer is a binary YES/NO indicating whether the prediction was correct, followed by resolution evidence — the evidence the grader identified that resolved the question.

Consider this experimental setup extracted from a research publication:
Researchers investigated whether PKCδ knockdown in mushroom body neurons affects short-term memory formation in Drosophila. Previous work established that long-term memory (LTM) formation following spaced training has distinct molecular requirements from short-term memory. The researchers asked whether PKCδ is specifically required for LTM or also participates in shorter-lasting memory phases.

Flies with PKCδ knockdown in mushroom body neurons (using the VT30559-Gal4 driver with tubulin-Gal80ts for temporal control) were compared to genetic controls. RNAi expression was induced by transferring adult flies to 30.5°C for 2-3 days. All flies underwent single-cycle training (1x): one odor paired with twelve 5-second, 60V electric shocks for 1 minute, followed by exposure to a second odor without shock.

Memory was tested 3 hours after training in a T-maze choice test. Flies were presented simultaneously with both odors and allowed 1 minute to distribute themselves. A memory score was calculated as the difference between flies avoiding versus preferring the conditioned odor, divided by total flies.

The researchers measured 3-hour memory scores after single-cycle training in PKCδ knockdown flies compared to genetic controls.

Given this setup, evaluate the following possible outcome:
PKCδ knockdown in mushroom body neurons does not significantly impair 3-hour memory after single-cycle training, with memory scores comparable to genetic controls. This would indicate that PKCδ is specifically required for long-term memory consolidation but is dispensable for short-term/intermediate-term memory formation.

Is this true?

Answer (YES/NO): YES